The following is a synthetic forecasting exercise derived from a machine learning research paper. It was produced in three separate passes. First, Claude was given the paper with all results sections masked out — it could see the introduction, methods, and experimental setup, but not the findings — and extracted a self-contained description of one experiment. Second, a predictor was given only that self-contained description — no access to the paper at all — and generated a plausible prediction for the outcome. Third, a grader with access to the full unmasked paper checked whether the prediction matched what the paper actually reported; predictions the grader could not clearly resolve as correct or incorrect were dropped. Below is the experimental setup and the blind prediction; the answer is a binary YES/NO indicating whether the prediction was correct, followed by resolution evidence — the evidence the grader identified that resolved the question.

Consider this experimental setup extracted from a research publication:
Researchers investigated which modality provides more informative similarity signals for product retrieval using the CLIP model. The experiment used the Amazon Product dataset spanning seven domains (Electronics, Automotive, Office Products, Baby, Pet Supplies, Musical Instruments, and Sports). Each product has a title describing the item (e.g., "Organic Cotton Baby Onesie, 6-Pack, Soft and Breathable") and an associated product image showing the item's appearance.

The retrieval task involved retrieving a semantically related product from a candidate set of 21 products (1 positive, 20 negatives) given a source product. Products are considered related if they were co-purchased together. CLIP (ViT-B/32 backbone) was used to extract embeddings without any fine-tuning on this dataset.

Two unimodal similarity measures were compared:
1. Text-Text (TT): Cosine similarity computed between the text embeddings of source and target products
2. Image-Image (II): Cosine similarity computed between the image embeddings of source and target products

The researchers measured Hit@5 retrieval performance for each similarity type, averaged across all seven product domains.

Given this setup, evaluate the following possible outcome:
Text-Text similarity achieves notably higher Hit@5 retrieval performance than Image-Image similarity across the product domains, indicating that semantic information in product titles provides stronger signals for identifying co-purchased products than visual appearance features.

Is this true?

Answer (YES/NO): YES